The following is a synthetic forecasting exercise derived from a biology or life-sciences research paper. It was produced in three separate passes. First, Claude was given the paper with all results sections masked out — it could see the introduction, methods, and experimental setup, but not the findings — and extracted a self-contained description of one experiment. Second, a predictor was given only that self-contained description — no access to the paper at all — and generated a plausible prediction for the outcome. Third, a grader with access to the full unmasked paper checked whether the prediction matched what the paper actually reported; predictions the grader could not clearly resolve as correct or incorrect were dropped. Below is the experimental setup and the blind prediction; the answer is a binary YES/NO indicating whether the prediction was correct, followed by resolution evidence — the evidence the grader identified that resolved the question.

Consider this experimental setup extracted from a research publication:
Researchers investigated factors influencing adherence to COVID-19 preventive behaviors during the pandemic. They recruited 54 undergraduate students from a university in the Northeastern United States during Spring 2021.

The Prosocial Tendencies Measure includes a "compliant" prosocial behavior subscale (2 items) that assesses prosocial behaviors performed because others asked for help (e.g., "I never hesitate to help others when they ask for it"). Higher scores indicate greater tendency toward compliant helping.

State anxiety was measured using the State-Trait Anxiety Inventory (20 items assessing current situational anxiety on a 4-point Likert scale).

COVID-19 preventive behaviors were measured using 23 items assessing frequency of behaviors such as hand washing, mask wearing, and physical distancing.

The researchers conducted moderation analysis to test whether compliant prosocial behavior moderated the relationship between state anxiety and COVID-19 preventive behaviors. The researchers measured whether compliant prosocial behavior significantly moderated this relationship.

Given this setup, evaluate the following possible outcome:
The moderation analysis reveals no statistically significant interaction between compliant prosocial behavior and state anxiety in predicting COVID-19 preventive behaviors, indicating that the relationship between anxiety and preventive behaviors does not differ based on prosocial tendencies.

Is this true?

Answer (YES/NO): NO